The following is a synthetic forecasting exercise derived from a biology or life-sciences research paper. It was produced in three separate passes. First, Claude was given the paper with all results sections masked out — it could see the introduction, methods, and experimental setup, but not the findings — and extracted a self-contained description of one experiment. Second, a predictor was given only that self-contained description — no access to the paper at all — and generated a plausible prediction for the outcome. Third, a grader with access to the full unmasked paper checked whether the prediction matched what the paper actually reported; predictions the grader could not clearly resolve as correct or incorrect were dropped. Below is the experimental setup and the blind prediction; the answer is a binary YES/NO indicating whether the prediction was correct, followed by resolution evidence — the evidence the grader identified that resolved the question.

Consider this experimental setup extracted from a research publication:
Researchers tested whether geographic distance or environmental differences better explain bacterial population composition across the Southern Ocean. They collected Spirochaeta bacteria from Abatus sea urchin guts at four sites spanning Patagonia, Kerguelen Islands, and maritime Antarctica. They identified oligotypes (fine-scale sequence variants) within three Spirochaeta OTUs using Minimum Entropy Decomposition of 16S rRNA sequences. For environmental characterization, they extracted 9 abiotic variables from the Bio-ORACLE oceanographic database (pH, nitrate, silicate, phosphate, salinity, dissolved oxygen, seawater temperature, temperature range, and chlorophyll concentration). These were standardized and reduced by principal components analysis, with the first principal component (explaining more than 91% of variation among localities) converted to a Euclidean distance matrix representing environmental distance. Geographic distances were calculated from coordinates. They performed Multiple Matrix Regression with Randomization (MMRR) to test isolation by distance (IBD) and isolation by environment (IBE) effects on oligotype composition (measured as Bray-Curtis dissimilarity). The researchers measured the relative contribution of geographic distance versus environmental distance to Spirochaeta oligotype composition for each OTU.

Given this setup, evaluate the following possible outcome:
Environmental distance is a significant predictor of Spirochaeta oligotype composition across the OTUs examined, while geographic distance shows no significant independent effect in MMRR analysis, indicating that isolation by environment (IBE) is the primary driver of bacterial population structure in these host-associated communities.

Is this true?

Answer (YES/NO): NO